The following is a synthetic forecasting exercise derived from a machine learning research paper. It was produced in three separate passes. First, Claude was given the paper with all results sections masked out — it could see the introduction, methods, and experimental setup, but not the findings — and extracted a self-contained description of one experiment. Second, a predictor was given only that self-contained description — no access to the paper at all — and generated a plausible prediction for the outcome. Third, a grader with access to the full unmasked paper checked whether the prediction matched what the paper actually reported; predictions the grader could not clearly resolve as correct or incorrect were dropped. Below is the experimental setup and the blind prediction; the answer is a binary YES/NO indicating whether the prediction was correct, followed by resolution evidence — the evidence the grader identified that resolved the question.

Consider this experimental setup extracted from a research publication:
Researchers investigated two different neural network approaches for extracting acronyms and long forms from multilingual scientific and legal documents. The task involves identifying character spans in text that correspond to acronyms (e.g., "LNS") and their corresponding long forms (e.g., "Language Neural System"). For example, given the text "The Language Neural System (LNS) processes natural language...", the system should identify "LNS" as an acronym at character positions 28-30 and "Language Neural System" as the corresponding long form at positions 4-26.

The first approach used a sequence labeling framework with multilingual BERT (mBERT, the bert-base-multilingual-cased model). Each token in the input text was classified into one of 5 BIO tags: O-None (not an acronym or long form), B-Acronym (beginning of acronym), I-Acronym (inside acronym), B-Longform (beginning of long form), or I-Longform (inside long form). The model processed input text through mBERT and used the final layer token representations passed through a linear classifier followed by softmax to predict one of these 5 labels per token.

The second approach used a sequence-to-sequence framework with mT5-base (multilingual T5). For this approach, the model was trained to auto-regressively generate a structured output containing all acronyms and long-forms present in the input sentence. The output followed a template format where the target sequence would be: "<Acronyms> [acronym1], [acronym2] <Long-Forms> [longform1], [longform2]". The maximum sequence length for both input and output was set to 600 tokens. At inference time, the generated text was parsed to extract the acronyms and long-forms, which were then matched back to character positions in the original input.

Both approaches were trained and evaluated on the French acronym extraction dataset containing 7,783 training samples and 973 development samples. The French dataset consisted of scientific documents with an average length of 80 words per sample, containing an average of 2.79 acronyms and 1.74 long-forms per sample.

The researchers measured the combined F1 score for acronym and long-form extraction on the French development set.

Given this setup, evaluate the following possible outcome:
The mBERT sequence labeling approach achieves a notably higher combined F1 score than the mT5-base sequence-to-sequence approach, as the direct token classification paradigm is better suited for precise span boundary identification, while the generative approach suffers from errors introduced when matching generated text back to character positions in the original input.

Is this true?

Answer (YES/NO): YES